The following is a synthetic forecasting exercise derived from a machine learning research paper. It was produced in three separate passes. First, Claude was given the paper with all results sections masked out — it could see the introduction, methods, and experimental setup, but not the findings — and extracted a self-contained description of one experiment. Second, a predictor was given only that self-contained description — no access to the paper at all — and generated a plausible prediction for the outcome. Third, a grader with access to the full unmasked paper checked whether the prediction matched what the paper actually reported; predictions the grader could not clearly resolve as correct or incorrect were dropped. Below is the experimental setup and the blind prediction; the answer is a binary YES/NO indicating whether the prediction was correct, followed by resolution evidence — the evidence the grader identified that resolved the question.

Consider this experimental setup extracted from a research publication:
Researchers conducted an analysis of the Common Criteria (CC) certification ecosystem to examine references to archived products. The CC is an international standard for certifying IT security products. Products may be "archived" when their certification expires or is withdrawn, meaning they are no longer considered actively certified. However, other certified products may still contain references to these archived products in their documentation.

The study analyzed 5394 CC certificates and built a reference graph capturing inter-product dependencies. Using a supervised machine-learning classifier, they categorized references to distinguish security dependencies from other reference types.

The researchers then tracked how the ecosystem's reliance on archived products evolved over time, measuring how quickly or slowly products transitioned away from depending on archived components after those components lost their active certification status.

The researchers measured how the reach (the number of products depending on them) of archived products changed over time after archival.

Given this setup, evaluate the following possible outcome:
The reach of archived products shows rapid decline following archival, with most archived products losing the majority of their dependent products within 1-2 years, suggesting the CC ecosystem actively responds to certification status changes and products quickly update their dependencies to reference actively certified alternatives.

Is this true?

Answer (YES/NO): NO